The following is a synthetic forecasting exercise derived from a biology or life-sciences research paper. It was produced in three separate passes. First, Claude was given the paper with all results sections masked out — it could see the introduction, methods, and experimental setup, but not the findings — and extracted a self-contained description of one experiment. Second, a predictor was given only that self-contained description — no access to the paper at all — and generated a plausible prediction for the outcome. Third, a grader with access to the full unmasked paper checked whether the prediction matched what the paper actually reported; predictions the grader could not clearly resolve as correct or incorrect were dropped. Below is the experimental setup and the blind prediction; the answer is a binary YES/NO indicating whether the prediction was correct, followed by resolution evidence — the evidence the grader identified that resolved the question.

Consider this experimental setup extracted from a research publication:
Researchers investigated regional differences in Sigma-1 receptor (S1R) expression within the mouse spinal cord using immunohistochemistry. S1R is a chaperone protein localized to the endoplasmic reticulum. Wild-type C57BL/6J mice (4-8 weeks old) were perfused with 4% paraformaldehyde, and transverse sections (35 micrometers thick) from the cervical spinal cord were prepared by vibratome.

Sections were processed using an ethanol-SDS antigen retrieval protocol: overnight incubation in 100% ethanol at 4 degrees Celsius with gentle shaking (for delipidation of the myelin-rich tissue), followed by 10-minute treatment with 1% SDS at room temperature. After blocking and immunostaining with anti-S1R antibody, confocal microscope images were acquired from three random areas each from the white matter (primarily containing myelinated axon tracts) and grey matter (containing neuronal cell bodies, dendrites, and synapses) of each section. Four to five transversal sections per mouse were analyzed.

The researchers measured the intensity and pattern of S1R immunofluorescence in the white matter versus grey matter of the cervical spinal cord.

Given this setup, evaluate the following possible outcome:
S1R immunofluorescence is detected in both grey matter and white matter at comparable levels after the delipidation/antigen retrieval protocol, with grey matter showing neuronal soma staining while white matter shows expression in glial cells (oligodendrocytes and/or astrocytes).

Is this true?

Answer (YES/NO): NO